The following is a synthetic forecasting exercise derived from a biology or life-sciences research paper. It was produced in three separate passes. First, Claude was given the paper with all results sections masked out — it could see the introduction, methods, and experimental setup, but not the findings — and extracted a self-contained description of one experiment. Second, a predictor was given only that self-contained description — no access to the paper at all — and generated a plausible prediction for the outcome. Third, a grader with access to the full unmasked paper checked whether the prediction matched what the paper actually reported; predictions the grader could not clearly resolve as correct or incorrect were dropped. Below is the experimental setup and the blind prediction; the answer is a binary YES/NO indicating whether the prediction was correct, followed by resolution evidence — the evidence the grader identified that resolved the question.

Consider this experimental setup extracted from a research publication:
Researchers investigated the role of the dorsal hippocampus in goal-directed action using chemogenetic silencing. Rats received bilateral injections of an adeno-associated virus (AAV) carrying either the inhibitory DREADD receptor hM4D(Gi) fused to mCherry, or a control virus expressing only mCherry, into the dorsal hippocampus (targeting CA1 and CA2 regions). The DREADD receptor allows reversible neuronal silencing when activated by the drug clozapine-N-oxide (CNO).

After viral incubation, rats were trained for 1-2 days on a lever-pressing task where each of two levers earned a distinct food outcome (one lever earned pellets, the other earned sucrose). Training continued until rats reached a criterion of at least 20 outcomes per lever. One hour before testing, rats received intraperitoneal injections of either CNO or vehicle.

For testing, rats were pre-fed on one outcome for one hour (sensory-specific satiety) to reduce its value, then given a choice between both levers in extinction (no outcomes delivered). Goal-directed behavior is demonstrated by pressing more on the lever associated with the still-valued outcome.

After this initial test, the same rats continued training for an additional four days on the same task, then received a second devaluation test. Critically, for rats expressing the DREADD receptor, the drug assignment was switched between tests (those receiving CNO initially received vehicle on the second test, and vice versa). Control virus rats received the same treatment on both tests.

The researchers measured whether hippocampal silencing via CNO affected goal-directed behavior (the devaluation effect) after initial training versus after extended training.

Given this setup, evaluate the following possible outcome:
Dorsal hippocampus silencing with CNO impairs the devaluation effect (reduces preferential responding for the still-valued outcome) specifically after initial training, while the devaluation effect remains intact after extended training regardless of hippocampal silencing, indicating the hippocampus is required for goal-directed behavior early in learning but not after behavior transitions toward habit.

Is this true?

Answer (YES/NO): NO